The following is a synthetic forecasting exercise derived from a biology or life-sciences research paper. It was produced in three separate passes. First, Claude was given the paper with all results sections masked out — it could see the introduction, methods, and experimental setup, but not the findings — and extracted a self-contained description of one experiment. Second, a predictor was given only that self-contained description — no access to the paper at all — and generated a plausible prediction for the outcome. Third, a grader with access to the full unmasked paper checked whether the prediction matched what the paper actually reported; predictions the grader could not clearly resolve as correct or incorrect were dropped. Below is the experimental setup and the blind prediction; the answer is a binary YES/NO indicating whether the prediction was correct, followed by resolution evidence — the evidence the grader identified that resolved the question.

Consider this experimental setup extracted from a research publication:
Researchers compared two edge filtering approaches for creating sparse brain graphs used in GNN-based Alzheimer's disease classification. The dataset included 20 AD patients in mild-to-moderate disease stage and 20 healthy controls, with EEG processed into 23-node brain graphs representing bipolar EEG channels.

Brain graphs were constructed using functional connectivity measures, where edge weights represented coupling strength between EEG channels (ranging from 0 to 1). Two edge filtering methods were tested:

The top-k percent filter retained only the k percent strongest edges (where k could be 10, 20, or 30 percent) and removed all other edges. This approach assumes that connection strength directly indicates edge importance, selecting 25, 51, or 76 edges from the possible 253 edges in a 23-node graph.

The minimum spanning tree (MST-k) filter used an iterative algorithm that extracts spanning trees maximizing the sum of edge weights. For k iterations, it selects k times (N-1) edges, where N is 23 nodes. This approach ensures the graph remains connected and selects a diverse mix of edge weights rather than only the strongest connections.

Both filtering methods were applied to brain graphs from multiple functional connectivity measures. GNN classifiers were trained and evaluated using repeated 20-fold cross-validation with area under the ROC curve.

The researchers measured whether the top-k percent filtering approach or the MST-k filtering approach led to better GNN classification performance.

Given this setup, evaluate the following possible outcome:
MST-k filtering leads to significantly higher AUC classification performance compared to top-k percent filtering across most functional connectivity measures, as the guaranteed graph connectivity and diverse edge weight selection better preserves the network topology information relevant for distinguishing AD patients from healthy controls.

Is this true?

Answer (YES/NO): NO